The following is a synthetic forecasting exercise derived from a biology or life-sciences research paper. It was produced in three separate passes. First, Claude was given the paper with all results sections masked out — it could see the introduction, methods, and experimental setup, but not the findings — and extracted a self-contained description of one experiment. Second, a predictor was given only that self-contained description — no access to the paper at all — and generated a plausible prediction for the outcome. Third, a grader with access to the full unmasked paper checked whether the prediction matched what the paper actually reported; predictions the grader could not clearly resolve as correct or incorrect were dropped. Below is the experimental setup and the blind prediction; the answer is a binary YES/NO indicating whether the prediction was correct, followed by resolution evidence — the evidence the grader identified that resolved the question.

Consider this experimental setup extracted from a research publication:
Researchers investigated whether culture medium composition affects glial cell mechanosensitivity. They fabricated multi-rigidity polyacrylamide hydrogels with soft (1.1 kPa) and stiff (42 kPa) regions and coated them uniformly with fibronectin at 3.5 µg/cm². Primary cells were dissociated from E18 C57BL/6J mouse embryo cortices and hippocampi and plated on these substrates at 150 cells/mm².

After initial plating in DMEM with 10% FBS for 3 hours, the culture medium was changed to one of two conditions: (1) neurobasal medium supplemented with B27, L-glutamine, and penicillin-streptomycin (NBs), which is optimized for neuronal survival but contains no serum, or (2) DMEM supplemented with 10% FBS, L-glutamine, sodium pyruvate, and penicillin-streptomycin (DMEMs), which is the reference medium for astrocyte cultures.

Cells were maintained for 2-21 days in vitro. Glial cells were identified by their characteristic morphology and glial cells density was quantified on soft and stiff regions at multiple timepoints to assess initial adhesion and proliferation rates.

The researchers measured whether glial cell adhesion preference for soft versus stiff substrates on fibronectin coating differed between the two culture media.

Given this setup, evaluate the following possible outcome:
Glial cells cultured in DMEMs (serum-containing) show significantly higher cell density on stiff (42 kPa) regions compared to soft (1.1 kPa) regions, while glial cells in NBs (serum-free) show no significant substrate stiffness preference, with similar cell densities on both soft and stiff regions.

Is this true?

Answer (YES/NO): NO